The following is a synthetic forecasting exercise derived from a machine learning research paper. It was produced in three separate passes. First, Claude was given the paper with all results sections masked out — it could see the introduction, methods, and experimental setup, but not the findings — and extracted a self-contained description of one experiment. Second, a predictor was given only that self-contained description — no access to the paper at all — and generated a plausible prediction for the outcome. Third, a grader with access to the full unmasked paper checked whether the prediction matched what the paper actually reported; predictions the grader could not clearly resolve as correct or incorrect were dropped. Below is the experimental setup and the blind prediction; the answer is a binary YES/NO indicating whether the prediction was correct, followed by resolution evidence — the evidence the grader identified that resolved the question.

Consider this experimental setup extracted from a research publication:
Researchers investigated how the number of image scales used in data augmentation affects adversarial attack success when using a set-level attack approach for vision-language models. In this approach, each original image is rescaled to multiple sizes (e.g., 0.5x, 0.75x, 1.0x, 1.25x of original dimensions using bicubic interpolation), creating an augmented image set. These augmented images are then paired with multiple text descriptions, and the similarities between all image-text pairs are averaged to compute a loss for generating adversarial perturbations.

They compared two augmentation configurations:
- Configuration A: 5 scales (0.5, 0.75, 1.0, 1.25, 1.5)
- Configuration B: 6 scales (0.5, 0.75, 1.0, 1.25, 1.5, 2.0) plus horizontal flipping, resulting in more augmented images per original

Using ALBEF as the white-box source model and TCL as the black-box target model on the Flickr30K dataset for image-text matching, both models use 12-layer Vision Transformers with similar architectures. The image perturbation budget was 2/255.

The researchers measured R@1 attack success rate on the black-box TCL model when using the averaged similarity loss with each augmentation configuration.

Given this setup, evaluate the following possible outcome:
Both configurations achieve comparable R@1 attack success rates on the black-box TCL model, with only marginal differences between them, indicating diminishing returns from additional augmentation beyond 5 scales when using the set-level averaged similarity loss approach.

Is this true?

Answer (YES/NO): NO